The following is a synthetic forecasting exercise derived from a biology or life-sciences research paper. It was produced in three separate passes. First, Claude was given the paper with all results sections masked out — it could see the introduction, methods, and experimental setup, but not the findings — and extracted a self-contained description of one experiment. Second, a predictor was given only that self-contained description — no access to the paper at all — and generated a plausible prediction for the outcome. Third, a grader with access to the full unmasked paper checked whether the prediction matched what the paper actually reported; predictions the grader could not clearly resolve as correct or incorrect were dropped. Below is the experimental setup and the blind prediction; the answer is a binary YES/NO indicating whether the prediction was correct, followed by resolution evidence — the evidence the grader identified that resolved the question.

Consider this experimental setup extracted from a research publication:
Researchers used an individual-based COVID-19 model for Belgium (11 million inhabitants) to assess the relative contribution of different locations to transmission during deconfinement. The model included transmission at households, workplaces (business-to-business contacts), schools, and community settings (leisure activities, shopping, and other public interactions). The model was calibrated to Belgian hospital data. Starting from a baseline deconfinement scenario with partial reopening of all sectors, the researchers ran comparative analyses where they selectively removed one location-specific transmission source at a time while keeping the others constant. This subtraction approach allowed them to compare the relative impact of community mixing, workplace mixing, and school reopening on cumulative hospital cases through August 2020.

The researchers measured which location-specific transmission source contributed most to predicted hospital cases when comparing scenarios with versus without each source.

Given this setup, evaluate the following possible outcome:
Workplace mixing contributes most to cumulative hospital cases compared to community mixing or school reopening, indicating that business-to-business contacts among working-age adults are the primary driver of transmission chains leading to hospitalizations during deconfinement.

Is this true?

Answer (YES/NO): NO